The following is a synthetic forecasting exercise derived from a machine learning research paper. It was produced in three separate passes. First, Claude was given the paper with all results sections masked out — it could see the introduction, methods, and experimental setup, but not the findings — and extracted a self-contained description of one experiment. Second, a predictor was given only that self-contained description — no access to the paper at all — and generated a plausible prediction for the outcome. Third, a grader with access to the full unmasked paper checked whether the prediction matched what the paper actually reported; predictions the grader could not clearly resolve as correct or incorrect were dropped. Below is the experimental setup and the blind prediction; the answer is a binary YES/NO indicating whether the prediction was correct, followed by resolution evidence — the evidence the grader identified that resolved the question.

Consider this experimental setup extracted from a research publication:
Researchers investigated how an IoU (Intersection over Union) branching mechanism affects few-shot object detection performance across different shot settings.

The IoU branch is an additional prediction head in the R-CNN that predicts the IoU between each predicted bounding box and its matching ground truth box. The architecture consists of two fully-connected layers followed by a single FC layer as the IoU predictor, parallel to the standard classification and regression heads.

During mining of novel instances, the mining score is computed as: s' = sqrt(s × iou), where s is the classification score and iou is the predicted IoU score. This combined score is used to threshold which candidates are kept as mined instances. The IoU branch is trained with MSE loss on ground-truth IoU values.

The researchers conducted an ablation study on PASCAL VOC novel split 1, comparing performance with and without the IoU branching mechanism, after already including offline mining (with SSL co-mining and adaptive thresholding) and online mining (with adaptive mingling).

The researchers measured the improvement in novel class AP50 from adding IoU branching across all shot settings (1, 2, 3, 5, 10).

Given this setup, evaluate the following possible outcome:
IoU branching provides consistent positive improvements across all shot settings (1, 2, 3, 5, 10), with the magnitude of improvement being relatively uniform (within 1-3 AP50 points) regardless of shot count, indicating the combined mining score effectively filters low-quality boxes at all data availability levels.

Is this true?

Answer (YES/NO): YES